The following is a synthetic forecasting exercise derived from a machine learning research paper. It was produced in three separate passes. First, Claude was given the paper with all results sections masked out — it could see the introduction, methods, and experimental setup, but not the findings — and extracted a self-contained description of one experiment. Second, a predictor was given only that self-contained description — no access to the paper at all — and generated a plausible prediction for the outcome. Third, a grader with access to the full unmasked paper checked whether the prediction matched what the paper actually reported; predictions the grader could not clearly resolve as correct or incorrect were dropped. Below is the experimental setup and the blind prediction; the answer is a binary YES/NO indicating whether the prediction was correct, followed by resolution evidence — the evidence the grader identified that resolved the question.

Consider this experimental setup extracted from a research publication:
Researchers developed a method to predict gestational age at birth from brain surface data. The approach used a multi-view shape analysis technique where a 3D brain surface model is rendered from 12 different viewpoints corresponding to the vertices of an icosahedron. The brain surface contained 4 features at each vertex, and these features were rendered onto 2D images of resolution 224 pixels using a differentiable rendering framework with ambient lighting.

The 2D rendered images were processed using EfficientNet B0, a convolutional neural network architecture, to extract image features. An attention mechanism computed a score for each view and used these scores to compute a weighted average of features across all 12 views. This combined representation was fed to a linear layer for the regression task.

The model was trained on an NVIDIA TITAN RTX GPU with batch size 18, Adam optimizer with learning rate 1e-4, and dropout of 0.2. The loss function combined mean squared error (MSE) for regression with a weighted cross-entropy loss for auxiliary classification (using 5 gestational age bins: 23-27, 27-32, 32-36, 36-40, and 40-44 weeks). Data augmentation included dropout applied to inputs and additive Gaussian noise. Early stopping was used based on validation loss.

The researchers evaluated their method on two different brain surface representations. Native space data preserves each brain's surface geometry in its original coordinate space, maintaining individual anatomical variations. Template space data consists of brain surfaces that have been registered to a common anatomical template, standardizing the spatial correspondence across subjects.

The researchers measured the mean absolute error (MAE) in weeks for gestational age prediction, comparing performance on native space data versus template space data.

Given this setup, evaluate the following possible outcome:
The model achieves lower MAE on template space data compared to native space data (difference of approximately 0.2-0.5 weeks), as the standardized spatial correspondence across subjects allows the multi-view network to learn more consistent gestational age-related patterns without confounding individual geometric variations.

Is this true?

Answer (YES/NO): YES